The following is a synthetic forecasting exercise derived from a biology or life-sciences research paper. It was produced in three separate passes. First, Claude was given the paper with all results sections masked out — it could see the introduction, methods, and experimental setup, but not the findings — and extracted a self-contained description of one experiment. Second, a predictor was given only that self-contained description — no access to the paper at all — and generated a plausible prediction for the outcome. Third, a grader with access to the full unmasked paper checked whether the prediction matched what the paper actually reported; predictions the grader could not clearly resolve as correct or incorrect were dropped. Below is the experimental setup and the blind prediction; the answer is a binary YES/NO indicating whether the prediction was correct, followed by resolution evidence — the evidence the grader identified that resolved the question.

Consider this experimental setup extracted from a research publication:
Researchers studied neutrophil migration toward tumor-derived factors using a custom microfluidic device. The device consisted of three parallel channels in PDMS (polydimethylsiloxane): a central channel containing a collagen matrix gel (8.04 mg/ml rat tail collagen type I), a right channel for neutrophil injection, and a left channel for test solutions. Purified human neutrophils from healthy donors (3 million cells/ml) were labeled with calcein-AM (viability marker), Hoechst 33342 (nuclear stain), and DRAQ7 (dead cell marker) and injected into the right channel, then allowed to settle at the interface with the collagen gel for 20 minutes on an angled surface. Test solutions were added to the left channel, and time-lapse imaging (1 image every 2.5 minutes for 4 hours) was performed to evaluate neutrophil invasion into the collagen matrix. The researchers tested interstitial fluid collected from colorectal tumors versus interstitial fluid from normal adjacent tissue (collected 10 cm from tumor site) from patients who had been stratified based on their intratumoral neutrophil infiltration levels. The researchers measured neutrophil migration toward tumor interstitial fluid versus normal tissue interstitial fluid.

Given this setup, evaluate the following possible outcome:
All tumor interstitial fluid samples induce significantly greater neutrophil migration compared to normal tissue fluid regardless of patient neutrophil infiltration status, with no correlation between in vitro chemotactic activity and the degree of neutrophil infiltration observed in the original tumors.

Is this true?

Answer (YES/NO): NO